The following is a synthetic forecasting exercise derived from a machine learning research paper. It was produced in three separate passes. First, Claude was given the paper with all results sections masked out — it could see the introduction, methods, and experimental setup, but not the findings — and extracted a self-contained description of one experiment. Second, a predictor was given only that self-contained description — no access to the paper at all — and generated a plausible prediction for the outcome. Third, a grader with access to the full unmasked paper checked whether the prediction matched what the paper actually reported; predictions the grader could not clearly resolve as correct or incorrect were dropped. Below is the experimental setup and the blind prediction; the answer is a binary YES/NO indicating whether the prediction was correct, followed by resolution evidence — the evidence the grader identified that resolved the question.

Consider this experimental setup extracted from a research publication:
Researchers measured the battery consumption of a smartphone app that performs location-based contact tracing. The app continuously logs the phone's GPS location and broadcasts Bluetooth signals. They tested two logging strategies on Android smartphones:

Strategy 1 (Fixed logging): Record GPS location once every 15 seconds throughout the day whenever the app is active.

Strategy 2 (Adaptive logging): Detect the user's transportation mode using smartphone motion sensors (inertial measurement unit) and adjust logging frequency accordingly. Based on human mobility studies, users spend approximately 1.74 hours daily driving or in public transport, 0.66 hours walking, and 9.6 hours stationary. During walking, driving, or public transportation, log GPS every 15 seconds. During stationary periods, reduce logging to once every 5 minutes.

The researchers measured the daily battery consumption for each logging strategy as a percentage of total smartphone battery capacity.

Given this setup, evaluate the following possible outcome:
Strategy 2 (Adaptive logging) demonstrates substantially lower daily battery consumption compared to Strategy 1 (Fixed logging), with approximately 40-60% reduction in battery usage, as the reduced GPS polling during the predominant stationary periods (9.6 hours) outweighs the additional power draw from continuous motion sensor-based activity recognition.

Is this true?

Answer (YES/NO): NO